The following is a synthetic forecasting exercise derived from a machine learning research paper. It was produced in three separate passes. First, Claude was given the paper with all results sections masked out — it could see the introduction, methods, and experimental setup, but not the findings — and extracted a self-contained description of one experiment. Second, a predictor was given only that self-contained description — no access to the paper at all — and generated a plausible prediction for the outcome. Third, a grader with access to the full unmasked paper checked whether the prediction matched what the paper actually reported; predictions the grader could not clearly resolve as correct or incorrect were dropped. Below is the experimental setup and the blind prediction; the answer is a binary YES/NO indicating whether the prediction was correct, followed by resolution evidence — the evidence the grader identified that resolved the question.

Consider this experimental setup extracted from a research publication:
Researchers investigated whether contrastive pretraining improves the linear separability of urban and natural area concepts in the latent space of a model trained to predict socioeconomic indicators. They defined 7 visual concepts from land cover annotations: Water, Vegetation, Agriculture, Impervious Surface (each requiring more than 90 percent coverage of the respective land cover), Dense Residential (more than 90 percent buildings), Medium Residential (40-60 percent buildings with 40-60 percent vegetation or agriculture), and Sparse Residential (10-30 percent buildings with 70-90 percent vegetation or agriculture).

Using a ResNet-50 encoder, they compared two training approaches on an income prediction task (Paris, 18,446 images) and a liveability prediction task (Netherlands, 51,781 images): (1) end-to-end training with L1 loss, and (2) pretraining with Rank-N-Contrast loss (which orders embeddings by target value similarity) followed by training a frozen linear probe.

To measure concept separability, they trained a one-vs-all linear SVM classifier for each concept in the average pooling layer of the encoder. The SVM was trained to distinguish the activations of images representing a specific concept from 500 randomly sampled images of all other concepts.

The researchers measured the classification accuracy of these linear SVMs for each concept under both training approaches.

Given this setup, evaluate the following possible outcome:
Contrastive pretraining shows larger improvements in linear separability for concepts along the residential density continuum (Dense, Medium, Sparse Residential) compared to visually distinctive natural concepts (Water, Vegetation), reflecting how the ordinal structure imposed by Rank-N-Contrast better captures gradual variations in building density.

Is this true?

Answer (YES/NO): NO